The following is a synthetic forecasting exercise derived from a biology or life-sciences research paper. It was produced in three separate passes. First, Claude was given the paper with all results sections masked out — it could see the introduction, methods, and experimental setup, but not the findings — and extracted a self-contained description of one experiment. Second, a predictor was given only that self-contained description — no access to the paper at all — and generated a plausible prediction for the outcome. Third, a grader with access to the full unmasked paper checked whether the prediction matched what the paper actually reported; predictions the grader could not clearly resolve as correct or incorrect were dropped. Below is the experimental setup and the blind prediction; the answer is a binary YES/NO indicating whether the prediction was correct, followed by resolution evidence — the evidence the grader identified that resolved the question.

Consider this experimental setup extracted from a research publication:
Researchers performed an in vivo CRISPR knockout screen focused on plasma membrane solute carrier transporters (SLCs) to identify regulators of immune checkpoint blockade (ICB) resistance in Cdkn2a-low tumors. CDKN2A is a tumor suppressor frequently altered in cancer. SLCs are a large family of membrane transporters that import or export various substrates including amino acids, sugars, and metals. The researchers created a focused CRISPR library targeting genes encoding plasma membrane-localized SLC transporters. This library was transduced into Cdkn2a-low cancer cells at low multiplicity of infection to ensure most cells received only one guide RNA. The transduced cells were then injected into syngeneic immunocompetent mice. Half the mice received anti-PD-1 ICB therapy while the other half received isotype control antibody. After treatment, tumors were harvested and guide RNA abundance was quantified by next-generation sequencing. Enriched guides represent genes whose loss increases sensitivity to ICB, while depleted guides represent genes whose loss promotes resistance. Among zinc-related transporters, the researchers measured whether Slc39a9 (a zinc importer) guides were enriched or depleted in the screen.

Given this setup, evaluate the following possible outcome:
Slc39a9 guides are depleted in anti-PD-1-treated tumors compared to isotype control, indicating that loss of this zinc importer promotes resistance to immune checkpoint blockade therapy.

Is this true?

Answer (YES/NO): NO